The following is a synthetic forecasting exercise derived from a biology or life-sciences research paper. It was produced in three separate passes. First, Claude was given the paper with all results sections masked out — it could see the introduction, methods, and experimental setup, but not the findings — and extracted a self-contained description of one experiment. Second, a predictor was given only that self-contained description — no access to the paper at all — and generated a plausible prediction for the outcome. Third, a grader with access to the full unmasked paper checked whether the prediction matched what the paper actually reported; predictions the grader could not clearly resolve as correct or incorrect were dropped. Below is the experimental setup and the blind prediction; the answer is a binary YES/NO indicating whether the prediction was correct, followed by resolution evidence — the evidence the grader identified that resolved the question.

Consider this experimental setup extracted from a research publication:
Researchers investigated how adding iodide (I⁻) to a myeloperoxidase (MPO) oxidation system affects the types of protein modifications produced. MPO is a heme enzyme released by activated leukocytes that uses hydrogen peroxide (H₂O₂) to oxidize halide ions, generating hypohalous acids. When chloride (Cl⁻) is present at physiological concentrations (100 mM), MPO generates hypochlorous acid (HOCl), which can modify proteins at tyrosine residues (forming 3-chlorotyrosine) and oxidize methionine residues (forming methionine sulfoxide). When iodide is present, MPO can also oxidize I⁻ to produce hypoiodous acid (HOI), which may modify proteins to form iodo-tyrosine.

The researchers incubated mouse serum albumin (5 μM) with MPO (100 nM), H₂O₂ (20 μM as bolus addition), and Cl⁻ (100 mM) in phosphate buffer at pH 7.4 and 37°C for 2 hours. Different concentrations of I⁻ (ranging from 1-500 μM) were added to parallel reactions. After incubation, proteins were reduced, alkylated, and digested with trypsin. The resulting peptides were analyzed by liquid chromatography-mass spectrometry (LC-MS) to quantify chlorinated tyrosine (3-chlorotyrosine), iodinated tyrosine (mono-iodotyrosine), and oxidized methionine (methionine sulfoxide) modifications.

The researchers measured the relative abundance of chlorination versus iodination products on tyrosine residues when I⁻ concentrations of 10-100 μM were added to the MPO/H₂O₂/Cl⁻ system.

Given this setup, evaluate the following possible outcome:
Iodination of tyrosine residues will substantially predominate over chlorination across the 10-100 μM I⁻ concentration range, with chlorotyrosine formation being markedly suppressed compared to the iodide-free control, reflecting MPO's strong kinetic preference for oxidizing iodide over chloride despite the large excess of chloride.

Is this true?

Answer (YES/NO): YES